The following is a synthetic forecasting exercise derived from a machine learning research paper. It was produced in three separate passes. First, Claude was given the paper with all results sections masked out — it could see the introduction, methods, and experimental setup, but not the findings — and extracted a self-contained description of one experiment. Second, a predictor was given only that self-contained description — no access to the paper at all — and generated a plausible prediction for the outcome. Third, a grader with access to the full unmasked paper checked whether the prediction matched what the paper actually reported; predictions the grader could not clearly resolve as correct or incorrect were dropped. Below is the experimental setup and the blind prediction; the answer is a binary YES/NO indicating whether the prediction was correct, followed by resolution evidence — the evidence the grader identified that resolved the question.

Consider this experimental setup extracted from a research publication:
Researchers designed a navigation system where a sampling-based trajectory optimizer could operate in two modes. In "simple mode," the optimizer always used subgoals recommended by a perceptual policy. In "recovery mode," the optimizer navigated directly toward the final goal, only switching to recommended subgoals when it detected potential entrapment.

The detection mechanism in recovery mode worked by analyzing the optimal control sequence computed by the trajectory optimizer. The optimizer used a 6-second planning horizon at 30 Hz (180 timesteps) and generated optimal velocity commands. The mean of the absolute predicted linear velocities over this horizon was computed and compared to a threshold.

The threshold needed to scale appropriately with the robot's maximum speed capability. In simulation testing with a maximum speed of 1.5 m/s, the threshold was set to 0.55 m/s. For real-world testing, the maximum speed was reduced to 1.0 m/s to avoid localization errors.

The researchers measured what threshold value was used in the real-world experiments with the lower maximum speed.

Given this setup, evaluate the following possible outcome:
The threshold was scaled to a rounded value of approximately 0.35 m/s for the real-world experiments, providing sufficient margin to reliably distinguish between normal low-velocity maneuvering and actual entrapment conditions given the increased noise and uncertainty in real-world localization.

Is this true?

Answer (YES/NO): NO